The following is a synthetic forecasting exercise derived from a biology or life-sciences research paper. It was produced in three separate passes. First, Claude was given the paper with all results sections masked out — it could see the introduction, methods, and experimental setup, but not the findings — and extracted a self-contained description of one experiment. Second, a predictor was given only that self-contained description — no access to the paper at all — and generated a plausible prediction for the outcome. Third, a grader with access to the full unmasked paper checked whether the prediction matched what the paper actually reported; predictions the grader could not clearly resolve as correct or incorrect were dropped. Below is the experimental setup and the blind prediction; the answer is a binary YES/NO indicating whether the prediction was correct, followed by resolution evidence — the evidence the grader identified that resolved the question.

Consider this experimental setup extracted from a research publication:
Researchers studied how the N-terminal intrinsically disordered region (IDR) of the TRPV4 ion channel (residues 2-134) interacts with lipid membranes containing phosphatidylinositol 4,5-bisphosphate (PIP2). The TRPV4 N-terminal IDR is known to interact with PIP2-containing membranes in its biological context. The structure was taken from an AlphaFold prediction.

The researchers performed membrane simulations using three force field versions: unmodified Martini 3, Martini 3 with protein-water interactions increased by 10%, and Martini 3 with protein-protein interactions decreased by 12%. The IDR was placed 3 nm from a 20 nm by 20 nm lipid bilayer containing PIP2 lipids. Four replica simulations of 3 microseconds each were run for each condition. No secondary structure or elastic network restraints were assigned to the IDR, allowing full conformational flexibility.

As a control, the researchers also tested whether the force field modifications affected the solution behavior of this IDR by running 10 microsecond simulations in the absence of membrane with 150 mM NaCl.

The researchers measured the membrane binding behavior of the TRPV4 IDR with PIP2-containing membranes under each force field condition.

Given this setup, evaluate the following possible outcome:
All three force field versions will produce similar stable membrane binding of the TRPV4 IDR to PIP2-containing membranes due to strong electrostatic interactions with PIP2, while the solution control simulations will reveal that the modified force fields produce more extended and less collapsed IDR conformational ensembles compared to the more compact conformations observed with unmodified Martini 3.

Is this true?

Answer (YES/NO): NO